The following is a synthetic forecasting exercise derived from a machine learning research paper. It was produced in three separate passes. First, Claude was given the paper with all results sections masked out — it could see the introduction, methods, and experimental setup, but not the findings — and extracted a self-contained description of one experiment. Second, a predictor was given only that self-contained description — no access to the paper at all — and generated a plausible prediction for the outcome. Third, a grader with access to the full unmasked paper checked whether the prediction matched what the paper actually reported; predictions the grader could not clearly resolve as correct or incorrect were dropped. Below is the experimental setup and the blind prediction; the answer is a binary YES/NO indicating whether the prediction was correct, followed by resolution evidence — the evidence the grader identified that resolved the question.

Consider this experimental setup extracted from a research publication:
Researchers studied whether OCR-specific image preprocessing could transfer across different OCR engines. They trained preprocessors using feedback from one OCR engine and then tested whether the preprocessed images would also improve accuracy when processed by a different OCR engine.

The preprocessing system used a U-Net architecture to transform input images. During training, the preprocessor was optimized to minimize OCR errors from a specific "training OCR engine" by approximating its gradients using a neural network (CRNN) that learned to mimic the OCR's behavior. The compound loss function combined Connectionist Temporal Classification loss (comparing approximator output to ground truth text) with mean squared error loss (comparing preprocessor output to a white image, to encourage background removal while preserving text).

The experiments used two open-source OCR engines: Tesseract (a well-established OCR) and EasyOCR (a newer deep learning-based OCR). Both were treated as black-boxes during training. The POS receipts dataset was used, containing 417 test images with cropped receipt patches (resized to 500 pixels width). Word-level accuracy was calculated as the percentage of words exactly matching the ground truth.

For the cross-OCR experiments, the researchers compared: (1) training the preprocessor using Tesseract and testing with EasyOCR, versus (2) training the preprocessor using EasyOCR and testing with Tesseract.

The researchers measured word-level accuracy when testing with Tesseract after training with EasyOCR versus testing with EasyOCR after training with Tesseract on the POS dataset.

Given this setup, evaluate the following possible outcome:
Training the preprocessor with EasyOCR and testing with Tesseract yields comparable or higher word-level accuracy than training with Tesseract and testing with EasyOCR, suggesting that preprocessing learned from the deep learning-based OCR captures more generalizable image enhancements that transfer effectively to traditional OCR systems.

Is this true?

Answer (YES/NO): YES